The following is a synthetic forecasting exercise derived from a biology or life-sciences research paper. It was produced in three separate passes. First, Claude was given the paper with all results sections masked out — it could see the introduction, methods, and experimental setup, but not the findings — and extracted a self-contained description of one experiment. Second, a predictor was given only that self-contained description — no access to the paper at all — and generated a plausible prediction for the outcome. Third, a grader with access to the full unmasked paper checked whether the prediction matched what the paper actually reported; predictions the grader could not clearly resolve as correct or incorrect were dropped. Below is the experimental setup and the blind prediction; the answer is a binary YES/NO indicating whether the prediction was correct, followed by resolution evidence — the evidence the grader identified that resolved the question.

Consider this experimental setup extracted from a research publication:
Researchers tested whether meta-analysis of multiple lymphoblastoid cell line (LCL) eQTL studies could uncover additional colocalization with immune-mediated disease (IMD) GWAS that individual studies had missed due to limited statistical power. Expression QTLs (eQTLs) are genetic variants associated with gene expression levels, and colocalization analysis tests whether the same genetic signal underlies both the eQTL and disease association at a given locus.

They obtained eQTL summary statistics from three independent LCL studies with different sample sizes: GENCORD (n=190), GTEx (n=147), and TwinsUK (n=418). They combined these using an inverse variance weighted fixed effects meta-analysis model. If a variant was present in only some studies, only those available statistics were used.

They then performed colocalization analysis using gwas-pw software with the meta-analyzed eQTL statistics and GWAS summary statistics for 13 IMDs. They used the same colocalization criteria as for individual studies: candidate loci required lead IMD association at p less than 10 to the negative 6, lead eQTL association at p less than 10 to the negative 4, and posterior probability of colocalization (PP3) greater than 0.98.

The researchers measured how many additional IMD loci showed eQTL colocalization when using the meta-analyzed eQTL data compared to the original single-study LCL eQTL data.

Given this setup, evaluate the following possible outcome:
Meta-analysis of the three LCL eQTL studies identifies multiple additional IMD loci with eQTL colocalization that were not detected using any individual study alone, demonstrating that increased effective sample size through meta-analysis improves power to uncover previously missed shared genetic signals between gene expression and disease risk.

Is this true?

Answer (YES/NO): YES